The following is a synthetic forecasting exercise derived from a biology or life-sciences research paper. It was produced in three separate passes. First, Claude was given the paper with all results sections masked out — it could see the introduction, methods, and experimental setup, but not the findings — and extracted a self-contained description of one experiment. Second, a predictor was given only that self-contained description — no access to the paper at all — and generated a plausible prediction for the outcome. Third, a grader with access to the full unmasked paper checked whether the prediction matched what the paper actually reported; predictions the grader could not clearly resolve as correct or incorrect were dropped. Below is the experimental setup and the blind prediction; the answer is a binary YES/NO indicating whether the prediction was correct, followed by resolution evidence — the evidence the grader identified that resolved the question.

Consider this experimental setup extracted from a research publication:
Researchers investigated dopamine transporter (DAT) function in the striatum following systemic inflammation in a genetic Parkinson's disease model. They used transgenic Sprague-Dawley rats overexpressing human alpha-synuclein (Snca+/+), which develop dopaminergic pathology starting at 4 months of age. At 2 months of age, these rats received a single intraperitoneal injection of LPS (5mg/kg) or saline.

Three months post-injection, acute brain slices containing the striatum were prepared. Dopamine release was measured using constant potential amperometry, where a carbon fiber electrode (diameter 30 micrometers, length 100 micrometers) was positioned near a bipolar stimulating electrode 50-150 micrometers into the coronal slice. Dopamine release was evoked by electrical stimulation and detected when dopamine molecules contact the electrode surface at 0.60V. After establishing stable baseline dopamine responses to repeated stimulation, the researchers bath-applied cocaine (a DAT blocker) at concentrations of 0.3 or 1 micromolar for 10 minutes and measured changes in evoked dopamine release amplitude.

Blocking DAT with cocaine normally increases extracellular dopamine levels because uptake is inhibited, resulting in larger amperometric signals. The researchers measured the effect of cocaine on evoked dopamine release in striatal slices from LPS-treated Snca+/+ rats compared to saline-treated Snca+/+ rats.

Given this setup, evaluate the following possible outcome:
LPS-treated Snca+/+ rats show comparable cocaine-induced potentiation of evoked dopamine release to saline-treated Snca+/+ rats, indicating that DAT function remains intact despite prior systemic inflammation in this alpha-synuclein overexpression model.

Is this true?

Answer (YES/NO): YES